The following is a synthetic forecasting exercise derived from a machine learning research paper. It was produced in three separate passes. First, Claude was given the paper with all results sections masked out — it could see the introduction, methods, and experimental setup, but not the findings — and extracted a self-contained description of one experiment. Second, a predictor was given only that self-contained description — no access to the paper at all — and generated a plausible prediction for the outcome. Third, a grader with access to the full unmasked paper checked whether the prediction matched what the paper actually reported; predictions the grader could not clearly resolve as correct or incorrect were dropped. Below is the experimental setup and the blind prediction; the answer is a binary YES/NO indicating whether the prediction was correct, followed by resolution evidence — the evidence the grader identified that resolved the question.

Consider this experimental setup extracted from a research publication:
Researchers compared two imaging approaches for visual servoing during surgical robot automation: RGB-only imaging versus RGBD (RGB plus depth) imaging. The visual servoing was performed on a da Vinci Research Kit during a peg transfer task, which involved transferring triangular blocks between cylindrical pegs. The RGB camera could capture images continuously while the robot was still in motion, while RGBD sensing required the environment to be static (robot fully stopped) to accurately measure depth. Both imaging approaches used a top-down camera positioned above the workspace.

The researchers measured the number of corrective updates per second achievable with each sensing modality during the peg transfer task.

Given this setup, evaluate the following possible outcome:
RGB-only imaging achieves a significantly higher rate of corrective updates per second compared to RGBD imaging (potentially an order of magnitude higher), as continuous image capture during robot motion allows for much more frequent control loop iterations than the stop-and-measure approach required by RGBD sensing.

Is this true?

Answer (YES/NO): NO